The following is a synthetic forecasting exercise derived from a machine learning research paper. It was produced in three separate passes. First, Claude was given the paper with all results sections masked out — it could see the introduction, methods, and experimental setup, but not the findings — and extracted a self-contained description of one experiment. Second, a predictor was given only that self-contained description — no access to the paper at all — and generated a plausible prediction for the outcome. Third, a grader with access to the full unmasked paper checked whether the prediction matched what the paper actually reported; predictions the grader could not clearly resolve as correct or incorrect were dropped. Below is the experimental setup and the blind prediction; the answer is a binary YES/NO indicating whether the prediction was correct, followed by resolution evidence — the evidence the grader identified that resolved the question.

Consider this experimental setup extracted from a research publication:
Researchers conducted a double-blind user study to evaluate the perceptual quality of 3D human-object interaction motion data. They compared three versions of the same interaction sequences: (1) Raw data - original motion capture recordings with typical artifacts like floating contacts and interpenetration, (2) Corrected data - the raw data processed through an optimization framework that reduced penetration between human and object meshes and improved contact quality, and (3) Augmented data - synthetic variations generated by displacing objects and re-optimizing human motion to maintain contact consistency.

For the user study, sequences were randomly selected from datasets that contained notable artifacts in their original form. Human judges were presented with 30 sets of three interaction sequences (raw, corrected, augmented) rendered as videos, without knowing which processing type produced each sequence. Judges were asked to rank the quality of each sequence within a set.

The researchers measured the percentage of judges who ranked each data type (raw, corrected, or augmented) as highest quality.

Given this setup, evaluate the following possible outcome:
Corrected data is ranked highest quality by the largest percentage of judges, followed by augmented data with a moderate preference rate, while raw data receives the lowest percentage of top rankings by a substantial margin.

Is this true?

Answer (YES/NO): NO